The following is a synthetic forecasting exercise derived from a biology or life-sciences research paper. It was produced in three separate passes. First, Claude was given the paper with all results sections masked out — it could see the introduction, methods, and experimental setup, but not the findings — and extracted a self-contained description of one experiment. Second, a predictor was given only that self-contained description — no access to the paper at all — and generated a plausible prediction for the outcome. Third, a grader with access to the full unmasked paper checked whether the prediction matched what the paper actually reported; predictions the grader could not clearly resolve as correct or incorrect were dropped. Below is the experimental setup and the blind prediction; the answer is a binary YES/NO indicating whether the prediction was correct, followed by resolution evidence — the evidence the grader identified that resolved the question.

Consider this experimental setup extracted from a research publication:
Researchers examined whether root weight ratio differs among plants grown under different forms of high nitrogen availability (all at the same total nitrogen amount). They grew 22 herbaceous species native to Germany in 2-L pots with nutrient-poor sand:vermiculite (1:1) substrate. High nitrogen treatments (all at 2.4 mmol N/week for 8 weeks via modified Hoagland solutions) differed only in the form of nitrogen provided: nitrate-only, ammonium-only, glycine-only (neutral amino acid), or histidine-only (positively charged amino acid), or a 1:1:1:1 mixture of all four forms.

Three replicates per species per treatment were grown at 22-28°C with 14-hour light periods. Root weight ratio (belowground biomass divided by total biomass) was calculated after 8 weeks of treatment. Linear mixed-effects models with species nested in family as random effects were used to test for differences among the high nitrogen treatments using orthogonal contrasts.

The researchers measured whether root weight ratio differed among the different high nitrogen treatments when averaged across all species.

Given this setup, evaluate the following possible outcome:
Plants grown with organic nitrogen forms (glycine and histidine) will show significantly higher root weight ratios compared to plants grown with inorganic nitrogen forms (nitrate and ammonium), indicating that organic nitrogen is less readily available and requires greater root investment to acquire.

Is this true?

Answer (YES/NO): NO